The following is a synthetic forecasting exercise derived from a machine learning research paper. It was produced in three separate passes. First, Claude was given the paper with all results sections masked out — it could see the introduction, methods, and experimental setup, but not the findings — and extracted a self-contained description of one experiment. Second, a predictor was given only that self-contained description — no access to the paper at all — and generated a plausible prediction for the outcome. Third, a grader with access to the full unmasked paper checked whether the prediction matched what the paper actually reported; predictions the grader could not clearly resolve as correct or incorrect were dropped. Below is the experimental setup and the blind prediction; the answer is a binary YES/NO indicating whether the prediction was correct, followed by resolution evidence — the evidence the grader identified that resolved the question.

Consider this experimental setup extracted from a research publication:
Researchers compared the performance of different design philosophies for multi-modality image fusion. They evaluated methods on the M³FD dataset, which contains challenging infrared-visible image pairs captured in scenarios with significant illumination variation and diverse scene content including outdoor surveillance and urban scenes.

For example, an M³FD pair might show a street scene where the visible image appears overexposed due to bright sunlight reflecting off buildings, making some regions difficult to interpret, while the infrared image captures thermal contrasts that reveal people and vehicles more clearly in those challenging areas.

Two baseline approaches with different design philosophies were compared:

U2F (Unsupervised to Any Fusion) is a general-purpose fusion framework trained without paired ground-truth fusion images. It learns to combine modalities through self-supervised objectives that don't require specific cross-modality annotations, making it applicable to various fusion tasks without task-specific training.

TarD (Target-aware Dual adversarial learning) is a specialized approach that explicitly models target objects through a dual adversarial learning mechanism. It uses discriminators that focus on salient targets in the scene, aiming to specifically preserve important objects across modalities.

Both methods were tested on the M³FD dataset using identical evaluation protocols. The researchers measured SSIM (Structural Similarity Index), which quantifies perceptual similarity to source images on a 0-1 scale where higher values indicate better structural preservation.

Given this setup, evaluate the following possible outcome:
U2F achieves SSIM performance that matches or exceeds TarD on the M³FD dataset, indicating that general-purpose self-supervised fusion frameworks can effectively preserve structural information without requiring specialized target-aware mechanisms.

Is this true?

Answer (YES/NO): YES